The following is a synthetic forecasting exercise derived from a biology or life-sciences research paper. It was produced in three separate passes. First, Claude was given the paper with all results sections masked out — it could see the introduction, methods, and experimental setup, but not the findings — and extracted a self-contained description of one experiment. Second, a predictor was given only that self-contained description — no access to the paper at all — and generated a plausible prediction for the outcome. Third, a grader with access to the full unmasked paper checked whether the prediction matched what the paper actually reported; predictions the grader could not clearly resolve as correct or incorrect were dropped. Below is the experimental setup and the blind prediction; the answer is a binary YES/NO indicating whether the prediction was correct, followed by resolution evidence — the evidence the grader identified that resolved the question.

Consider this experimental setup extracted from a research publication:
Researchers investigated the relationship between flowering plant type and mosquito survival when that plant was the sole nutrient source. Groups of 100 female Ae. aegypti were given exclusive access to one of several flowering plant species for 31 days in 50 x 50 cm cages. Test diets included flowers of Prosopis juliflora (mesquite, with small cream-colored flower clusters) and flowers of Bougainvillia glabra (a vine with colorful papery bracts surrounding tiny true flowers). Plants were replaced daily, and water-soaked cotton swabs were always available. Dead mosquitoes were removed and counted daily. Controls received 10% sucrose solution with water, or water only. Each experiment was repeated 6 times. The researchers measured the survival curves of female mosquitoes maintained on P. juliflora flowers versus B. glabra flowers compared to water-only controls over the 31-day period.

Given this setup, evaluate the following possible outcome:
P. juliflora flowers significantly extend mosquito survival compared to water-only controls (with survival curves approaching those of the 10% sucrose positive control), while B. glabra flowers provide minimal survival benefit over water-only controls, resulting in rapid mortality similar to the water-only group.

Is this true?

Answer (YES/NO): YES